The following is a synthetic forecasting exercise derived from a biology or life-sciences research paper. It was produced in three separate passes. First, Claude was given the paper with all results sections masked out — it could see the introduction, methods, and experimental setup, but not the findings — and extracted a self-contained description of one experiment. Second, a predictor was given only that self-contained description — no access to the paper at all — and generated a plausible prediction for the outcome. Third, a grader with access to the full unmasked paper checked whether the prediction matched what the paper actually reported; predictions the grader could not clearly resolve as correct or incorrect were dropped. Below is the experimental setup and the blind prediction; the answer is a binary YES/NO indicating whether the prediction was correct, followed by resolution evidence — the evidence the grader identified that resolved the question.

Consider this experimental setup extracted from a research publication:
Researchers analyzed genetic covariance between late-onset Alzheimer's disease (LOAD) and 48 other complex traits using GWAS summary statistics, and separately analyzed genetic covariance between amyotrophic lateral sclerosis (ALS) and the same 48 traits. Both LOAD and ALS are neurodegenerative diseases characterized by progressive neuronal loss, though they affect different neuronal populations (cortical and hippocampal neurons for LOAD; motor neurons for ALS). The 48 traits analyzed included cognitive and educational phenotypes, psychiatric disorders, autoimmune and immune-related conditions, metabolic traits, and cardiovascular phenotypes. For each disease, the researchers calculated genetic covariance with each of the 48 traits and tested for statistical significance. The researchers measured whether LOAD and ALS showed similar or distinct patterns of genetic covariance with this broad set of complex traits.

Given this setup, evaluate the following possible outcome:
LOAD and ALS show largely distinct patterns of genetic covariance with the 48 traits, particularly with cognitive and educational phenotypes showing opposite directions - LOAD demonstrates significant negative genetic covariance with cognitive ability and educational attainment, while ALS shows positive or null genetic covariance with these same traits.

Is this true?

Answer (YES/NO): YES